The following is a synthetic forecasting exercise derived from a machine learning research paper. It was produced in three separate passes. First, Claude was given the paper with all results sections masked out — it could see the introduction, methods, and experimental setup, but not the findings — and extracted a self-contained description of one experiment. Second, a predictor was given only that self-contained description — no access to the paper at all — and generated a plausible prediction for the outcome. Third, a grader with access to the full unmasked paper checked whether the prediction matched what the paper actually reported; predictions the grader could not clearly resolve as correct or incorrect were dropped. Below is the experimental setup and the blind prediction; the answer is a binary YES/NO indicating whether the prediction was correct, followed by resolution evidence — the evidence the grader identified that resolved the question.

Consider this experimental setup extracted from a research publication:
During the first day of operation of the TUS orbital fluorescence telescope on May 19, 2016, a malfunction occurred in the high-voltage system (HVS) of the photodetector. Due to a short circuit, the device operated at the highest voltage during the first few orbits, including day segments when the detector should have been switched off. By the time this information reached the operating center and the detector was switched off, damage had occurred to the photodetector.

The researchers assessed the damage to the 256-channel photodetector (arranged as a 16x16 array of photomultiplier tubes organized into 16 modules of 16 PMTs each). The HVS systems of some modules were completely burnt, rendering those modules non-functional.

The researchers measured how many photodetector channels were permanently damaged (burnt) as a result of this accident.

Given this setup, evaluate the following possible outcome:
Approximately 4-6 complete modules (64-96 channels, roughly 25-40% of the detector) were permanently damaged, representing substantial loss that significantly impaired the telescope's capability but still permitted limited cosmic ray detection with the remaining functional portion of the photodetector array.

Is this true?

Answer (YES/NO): NO